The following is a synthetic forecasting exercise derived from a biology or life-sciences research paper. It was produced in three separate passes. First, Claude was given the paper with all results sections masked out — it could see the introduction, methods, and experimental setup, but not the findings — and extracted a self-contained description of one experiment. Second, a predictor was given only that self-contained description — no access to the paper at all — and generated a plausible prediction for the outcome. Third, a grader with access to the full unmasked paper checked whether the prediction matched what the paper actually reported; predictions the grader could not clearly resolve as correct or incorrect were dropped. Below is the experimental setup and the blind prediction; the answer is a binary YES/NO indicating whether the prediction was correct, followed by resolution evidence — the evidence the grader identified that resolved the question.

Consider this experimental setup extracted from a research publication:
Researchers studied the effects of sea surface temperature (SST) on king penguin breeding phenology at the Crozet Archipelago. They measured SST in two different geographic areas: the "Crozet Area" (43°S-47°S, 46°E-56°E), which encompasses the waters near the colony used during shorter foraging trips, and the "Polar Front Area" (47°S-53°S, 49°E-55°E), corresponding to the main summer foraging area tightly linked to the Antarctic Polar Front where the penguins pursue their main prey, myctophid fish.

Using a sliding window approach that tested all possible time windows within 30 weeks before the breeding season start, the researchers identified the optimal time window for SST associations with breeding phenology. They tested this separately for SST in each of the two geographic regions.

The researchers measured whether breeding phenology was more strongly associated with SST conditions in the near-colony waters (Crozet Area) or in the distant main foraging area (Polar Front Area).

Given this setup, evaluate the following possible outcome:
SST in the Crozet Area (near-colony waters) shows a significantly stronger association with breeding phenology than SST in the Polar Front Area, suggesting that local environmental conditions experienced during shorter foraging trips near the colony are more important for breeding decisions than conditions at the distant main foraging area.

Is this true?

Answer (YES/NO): NO